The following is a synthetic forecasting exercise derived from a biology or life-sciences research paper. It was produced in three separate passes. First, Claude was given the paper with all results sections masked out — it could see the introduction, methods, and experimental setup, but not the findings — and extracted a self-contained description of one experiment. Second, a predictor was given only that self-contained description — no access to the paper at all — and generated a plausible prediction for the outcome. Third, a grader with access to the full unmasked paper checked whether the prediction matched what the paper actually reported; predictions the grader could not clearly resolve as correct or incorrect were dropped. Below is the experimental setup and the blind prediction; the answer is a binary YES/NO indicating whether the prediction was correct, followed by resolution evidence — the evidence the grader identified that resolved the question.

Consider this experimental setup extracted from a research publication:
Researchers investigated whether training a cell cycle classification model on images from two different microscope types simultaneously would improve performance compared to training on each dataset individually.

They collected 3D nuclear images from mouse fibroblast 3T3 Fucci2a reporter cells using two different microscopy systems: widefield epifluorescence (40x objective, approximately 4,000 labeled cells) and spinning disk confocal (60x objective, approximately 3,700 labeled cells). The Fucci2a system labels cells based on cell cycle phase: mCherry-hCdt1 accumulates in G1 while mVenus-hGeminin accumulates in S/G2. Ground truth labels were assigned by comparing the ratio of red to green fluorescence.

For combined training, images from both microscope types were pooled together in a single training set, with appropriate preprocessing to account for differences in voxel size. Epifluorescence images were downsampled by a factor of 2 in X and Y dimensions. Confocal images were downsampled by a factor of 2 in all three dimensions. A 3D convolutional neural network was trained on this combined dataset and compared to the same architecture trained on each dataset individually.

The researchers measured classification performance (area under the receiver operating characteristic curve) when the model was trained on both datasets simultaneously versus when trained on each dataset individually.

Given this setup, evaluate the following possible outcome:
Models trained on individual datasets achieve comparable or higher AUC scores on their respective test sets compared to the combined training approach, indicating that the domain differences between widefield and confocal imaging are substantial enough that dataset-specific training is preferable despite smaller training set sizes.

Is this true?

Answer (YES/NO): NO